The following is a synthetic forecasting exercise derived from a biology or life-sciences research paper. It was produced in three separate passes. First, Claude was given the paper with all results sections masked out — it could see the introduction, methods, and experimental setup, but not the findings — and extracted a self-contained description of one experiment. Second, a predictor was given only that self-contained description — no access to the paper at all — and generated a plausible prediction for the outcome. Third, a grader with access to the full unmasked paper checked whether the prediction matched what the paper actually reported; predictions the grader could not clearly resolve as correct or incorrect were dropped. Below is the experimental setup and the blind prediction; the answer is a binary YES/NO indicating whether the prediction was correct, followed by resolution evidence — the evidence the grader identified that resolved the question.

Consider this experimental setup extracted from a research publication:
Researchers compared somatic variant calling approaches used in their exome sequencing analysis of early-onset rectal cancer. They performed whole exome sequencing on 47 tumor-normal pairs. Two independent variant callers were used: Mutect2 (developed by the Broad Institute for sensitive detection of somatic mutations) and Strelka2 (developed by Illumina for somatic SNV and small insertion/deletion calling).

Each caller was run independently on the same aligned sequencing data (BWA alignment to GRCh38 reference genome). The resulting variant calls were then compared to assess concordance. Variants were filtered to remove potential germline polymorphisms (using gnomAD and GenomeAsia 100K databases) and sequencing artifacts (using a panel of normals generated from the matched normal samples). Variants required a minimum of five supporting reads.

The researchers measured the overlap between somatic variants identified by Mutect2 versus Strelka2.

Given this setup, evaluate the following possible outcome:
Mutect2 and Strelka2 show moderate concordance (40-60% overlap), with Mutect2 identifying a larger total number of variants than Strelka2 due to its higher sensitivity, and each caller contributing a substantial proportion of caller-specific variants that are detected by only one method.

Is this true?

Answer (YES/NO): NO